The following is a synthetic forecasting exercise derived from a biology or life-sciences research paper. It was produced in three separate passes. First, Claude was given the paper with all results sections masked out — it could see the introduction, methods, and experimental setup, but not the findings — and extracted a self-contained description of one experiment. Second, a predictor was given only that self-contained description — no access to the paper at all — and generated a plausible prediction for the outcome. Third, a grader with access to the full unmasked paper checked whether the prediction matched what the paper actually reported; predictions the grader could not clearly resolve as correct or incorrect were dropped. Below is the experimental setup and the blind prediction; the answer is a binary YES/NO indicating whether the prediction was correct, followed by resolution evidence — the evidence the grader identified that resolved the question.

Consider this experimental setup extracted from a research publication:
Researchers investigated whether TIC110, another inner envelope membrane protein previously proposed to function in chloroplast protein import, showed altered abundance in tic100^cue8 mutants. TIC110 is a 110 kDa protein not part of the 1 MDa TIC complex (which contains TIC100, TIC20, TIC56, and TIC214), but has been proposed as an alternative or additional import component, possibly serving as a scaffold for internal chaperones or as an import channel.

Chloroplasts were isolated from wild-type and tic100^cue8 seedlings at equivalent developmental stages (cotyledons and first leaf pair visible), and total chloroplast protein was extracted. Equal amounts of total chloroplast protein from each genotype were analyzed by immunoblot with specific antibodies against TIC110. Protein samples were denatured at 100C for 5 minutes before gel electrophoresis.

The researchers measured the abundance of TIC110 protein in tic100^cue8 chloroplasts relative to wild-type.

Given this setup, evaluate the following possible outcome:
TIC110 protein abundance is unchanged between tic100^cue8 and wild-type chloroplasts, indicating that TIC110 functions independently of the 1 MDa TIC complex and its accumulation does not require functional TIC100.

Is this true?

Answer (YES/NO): NO